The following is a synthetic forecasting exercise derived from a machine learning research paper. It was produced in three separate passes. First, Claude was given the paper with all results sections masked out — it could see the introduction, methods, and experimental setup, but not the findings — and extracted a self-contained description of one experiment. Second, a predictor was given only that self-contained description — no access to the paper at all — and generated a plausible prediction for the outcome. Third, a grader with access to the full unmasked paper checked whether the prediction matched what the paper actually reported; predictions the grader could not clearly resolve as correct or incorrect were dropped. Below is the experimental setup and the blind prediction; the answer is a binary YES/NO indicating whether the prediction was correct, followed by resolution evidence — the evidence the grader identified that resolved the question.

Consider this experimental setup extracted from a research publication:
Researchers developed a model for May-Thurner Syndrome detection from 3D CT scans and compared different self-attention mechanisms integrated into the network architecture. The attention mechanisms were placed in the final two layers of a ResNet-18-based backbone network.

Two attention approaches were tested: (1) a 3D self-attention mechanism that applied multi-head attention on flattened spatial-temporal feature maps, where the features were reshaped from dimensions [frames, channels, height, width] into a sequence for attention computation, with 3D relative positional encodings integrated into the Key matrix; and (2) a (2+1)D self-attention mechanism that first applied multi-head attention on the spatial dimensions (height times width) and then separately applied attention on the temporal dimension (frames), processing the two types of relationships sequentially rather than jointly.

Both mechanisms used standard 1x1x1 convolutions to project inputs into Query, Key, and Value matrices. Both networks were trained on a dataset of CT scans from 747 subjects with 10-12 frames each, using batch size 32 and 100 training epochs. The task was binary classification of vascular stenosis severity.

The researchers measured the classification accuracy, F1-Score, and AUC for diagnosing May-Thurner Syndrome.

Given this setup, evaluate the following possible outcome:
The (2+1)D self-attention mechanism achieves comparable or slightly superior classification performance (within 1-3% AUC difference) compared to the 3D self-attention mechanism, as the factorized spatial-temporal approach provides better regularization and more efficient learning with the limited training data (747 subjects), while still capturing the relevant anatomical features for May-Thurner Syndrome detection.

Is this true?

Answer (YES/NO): NO